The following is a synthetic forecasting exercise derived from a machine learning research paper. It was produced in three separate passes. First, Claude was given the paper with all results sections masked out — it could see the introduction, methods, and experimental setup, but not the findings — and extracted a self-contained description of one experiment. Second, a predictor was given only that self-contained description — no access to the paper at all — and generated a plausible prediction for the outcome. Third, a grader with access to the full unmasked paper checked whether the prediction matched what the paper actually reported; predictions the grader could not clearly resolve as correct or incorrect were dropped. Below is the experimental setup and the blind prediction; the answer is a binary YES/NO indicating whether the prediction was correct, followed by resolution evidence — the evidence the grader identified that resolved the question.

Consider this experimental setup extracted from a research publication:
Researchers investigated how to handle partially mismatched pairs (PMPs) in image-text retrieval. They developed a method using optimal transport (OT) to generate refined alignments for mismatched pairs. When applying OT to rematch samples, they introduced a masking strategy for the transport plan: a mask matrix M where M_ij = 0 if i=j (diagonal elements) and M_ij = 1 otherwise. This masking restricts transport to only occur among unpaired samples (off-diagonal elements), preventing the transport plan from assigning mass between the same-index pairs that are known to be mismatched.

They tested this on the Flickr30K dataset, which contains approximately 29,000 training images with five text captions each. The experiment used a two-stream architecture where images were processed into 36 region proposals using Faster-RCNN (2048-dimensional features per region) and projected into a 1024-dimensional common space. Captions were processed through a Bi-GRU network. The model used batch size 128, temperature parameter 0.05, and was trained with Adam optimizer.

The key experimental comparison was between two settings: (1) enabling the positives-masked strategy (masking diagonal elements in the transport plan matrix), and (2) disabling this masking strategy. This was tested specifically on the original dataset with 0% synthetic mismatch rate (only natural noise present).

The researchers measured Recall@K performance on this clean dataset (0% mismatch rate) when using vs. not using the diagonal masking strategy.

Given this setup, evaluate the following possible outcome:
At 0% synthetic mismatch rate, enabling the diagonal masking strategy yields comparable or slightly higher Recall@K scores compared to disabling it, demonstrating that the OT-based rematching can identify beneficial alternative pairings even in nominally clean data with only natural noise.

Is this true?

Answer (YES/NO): NO